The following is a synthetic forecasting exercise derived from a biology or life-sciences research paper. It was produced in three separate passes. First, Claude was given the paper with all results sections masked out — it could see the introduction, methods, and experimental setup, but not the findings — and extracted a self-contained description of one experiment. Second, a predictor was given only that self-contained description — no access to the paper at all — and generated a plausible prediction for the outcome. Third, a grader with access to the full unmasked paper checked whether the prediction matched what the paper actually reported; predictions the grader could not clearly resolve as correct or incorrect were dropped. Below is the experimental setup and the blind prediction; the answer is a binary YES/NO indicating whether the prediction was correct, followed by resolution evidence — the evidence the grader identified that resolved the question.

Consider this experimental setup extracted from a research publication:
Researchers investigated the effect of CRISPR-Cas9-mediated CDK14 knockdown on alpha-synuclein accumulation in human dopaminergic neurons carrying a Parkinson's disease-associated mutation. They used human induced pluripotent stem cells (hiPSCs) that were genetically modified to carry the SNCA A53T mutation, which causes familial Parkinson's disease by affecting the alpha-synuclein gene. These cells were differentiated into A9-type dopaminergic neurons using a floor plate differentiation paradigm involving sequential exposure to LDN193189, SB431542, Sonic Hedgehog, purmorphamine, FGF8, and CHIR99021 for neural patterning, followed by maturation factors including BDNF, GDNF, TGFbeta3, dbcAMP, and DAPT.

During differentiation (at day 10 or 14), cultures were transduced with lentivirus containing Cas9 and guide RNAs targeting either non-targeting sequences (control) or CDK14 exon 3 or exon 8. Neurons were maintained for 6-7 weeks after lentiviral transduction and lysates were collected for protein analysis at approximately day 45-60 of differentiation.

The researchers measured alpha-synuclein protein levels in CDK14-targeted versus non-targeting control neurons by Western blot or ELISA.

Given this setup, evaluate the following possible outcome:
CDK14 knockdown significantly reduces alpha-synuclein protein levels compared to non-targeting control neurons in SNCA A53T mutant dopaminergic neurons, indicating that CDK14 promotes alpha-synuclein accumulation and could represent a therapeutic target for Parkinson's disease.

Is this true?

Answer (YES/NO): YES